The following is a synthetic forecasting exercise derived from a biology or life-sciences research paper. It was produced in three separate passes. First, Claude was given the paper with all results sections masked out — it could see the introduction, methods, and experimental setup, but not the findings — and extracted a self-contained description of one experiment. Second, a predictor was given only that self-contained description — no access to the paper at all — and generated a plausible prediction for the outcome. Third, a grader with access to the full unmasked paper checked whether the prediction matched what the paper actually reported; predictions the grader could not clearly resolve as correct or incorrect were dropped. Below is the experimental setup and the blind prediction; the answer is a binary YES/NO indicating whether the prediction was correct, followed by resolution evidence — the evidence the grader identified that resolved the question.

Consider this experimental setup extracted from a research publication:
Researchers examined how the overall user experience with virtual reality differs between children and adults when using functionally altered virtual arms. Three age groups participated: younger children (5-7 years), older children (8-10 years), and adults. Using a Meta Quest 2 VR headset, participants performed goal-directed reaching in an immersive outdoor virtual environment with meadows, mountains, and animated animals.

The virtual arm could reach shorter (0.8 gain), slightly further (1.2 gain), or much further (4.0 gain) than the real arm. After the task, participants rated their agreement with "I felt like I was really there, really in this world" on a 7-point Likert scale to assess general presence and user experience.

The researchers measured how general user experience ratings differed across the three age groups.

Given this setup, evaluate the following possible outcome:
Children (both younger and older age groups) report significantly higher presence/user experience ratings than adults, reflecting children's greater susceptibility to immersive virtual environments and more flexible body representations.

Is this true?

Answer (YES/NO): NO